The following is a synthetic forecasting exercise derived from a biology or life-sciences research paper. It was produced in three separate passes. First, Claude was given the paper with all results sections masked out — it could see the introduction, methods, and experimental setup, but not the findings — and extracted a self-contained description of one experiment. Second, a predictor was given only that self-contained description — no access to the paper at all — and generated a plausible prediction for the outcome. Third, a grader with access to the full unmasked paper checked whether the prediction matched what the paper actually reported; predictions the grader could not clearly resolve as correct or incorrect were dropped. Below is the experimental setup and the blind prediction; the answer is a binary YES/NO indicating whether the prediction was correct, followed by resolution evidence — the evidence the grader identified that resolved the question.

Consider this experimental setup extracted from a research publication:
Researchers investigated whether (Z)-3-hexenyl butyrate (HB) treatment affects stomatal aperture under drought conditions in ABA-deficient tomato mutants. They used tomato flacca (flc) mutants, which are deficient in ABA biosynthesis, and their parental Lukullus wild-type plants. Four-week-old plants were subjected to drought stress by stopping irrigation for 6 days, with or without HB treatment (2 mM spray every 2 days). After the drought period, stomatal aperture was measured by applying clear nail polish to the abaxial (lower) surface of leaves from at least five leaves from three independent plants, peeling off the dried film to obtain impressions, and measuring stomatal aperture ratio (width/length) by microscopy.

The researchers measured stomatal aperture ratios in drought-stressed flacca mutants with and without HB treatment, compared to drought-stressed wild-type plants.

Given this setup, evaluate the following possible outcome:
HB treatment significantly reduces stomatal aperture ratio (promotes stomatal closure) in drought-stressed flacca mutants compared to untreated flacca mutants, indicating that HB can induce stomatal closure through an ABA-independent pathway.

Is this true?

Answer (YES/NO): NO